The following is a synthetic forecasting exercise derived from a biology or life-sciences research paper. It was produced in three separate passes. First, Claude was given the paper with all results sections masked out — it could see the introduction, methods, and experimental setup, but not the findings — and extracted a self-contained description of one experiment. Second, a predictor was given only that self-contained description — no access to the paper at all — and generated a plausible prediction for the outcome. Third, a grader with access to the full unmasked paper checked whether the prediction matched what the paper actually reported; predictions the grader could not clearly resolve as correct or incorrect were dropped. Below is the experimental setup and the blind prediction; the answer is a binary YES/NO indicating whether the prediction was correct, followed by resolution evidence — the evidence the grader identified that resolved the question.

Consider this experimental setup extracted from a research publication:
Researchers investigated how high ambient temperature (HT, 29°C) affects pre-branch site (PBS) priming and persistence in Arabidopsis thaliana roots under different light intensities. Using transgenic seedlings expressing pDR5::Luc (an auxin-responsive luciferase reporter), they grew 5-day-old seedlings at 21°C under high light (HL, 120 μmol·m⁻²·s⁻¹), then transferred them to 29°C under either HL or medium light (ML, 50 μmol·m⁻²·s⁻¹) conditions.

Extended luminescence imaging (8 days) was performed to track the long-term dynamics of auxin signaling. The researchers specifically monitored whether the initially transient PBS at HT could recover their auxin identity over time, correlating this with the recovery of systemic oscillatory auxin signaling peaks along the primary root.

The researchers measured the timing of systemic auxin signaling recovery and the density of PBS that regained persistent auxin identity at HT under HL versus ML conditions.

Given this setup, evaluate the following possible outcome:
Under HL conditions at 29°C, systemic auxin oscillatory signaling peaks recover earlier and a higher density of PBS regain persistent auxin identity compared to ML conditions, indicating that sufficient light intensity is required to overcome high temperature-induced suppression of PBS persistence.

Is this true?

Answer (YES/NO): YES